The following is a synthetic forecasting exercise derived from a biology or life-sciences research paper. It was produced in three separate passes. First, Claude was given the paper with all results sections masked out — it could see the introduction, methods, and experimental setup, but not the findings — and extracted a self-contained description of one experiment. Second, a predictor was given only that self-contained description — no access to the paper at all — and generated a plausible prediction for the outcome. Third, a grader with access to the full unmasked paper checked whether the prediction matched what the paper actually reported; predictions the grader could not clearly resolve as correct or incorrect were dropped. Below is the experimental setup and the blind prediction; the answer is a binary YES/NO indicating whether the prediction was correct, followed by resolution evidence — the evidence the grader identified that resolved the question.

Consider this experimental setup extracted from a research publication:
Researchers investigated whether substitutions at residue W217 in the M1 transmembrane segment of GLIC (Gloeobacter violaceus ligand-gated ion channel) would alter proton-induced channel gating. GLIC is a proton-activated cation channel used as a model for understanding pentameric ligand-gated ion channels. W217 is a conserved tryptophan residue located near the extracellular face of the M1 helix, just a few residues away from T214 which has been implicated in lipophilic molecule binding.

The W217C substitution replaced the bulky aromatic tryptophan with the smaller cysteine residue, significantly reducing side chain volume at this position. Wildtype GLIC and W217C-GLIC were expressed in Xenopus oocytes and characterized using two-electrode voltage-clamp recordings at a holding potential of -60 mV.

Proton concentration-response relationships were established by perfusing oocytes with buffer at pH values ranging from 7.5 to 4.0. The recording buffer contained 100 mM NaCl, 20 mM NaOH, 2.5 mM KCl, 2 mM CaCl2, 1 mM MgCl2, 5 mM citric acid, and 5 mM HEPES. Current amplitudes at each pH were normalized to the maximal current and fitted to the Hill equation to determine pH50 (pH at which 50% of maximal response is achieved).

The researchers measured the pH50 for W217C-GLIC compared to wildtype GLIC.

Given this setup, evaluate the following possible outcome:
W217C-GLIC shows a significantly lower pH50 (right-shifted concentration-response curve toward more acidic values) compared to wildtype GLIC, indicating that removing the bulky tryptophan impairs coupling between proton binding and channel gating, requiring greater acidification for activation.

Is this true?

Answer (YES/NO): YES